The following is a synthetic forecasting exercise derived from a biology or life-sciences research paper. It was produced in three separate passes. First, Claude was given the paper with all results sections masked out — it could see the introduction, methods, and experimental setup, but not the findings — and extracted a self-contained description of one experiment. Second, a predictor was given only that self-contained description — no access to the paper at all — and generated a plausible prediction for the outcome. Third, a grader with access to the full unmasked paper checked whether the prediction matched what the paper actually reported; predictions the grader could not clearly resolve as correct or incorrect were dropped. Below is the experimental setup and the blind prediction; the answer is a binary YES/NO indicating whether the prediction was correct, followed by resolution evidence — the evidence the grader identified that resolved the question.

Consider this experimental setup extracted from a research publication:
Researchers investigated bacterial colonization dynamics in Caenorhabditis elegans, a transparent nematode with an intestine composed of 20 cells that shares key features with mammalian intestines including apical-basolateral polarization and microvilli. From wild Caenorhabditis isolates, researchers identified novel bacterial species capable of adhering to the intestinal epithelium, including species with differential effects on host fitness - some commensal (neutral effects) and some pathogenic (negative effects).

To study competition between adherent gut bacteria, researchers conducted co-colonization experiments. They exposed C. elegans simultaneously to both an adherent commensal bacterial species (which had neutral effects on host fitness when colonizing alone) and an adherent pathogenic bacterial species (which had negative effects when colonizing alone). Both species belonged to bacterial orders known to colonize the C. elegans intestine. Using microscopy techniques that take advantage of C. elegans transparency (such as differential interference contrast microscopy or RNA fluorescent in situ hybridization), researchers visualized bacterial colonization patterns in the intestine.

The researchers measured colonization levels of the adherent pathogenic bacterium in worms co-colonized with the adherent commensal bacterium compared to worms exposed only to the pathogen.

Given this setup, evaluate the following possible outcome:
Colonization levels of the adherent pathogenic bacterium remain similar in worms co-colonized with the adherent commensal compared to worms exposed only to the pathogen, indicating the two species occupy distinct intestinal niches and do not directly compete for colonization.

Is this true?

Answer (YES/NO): NO